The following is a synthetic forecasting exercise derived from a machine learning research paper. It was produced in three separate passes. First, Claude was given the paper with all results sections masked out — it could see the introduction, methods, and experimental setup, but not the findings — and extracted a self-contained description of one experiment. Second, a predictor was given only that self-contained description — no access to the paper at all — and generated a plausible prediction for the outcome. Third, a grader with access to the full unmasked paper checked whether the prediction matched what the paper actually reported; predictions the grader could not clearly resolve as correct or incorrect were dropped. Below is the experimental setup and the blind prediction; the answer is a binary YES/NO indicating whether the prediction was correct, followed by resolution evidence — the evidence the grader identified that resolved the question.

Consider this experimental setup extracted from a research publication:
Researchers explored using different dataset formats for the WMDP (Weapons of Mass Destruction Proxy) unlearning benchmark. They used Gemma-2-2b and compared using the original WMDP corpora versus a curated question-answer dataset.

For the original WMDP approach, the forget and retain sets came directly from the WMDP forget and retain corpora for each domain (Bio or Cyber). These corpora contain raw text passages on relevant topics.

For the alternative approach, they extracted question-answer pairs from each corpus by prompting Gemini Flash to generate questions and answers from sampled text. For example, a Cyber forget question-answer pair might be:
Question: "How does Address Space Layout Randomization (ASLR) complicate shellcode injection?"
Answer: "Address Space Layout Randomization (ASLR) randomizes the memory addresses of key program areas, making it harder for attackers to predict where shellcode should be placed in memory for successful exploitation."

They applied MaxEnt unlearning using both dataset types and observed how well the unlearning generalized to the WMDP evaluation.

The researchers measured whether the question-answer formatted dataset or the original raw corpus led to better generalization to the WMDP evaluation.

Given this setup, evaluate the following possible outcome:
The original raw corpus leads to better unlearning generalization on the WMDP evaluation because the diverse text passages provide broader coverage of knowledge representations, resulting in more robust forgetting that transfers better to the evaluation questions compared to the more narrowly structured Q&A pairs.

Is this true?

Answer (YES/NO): NO